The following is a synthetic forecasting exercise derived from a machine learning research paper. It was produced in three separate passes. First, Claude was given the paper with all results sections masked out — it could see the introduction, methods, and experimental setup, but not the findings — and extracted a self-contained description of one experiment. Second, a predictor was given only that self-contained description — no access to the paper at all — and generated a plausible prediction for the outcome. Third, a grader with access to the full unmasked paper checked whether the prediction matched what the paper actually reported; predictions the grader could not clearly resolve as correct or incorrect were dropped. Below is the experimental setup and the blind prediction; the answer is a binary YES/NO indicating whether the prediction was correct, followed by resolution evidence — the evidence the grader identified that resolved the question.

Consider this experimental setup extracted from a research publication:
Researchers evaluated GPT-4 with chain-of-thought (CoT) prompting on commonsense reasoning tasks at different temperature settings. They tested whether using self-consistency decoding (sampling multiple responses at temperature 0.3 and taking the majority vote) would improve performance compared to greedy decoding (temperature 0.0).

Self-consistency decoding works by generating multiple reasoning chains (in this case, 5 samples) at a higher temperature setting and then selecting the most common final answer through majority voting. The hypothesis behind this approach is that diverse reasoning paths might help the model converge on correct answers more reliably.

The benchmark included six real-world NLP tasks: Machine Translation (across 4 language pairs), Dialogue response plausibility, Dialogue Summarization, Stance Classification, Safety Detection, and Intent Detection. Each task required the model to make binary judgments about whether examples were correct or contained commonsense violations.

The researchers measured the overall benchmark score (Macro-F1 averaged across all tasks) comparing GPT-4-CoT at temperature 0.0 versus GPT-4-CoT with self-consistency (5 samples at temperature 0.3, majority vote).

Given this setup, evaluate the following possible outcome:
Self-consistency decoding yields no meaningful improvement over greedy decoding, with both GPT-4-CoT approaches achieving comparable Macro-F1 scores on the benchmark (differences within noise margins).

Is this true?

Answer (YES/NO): YES